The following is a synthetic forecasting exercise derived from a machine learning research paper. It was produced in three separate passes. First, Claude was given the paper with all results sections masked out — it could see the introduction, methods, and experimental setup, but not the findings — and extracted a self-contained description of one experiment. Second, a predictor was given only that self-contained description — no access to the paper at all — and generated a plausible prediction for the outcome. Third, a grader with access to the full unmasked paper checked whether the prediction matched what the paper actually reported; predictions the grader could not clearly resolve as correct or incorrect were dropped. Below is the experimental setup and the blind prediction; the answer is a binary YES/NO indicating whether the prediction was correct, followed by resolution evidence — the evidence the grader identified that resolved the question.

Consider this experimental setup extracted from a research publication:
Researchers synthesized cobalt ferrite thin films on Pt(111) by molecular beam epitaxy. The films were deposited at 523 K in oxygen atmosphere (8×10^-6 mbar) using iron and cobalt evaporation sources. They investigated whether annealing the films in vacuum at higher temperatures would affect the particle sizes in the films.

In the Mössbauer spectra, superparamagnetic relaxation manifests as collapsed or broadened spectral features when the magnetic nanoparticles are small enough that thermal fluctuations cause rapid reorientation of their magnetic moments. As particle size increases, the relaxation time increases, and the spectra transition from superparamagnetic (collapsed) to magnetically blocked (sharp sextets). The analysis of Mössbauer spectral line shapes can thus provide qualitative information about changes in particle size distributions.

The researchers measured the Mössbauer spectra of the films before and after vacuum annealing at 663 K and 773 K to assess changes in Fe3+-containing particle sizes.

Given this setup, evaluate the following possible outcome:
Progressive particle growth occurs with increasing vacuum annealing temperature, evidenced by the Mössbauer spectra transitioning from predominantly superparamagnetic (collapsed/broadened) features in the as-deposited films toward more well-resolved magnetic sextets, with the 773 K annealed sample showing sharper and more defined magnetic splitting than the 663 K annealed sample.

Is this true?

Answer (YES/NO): NO